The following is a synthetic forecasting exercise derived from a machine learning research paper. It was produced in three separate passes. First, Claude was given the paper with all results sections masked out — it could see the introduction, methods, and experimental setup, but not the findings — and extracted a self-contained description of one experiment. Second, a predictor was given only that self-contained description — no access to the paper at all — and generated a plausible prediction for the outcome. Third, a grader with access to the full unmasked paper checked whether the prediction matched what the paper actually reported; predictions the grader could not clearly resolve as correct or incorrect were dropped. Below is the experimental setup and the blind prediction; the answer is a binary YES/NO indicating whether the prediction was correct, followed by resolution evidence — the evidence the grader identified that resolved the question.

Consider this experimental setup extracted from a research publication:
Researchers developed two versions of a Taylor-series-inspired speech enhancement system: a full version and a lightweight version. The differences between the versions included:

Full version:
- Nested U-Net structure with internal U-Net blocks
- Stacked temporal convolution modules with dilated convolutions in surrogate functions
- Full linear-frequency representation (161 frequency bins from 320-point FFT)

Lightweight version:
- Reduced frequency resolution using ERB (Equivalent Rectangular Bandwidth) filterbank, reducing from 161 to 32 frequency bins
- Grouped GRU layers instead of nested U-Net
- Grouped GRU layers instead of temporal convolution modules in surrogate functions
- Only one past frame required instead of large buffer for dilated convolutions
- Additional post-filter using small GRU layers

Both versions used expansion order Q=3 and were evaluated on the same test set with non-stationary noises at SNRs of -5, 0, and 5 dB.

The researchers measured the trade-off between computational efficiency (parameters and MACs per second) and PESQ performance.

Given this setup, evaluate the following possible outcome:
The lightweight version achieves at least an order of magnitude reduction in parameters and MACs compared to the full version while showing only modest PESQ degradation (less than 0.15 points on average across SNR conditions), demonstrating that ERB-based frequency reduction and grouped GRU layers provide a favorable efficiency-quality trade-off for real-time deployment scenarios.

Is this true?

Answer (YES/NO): NO